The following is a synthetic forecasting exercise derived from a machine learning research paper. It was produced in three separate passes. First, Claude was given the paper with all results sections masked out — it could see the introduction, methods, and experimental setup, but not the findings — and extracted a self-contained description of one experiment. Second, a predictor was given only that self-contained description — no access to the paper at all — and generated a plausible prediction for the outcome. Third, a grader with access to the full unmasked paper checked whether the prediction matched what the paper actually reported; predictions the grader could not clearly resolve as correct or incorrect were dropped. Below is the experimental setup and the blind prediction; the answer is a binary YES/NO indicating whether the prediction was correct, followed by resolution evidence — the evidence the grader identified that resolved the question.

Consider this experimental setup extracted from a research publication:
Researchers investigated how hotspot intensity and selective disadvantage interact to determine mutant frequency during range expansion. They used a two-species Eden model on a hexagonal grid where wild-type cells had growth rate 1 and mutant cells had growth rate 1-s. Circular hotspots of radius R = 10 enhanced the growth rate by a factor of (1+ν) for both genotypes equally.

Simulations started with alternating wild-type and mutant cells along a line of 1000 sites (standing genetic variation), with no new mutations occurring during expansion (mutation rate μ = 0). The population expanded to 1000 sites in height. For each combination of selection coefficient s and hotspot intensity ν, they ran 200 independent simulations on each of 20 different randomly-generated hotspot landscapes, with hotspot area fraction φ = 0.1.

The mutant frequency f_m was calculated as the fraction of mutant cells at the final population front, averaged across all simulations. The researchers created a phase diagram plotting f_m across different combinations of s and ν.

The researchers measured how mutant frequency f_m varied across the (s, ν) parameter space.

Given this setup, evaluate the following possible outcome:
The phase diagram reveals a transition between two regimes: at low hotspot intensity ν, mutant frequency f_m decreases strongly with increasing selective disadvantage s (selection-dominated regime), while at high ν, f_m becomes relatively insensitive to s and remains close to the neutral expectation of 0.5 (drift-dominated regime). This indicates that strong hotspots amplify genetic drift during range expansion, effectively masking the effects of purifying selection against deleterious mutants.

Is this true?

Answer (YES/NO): NO